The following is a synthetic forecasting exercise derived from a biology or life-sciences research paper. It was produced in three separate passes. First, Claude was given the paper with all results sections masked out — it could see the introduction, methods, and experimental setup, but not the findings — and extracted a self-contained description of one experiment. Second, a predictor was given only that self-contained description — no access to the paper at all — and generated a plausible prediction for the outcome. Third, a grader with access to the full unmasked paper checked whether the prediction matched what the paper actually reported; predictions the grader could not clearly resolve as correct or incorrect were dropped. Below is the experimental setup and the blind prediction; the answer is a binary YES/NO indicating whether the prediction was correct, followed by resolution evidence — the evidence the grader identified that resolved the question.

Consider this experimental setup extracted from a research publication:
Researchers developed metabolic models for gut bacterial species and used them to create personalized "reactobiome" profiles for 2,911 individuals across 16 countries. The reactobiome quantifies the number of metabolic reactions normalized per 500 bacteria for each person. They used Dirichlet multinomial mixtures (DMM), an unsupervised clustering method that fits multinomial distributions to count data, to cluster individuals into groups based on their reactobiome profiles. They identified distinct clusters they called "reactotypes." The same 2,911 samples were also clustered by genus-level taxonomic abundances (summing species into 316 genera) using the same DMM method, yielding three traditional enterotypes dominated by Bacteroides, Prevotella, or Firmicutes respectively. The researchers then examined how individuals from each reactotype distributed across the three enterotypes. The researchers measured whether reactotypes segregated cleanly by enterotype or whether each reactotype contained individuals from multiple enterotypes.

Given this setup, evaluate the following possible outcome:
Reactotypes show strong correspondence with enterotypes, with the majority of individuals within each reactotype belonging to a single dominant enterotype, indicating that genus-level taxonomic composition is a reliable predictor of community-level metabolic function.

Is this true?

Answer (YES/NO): NO